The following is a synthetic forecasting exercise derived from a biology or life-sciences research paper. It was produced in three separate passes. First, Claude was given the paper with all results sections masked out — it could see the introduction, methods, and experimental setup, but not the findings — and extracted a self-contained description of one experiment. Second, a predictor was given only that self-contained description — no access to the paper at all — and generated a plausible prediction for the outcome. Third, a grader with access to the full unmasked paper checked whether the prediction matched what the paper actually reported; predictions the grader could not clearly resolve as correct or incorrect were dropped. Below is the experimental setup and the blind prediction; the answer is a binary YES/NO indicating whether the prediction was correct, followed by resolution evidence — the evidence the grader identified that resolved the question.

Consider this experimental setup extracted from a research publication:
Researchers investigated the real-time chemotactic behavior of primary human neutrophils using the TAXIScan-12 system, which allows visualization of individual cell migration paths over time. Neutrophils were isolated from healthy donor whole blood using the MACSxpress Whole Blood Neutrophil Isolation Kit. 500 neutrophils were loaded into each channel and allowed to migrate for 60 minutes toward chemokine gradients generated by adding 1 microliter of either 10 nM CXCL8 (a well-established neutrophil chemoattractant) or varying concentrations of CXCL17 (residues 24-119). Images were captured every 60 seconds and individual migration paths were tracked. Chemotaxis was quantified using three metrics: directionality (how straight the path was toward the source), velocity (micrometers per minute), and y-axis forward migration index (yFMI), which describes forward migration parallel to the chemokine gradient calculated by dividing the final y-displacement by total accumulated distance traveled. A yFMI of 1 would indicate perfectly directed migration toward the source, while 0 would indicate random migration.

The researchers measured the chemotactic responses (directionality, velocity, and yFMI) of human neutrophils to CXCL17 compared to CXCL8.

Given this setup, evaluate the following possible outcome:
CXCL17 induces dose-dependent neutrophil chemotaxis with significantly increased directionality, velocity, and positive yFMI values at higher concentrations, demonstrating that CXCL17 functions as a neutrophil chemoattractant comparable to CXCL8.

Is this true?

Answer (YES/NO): NO